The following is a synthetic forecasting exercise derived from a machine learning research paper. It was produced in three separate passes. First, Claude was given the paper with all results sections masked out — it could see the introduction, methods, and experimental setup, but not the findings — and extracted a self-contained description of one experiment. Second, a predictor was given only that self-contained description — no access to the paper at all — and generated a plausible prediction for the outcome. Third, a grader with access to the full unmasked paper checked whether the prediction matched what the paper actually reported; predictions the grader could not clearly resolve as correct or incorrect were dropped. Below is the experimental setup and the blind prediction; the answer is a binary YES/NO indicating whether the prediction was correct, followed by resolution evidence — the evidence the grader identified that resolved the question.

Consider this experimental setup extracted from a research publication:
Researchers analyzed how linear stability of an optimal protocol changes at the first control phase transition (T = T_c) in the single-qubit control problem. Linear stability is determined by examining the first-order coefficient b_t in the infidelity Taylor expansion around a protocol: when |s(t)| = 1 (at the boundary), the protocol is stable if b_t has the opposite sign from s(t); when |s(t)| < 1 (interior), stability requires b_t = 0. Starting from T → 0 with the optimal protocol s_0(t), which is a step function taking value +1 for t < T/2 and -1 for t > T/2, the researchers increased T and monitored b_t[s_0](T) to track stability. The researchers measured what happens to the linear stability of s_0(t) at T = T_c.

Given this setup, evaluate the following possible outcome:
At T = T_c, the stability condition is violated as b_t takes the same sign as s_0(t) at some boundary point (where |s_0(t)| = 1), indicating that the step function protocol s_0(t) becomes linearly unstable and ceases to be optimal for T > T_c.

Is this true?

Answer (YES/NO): NO